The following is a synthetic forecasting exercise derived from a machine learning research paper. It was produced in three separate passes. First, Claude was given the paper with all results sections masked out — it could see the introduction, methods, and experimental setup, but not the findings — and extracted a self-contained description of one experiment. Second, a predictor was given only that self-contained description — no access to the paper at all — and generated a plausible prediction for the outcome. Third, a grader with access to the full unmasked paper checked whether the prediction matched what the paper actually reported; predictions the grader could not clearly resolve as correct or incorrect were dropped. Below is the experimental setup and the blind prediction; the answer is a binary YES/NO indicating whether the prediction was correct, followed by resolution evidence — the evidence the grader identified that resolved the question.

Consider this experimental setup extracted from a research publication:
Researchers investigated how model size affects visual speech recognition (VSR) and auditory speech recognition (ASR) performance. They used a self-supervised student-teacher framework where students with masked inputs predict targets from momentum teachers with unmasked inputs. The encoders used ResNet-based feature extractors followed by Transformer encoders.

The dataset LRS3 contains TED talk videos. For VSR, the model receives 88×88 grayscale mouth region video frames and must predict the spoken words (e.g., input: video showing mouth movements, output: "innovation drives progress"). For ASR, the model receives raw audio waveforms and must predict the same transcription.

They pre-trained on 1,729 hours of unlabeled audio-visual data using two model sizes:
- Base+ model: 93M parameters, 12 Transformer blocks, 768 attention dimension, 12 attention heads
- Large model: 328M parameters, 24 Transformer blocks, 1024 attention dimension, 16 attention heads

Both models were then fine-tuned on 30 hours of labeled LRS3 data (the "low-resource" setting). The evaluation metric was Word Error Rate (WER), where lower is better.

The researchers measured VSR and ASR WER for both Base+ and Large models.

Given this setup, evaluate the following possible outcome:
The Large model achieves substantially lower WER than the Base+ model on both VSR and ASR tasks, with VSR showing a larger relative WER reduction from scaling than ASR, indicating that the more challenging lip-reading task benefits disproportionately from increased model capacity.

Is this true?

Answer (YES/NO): NO